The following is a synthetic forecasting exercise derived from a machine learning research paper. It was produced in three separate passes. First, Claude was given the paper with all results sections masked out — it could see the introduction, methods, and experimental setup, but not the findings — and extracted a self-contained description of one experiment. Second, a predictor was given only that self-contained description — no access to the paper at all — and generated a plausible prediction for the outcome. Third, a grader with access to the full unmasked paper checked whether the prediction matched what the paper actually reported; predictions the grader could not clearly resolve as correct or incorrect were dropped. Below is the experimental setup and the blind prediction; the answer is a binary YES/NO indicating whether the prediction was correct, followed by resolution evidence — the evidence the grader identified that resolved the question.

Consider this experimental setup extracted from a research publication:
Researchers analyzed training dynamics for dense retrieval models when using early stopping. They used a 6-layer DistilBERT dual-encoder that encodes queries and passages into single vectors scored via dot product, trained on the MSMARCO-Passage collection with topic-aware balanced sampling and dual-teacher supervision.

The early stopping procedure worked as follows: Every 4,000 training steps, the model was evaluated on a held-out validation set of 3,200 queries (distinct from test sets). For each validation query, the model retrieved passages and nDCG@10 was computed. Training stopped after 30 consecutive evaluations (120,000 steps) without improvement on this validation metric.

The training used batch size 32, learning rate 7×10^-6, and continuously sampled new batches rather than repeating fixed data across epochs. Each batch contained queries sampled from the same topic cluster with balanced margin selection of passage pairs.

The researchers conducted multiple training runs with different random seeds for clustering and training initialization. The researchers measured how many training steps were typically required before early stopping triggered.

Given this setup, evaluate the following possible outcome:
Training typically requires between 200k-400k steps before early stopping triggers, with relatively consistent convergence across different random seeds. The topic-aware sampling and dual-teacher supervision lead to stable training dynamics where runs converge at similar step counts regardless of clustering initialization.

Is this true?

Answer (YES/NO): NO